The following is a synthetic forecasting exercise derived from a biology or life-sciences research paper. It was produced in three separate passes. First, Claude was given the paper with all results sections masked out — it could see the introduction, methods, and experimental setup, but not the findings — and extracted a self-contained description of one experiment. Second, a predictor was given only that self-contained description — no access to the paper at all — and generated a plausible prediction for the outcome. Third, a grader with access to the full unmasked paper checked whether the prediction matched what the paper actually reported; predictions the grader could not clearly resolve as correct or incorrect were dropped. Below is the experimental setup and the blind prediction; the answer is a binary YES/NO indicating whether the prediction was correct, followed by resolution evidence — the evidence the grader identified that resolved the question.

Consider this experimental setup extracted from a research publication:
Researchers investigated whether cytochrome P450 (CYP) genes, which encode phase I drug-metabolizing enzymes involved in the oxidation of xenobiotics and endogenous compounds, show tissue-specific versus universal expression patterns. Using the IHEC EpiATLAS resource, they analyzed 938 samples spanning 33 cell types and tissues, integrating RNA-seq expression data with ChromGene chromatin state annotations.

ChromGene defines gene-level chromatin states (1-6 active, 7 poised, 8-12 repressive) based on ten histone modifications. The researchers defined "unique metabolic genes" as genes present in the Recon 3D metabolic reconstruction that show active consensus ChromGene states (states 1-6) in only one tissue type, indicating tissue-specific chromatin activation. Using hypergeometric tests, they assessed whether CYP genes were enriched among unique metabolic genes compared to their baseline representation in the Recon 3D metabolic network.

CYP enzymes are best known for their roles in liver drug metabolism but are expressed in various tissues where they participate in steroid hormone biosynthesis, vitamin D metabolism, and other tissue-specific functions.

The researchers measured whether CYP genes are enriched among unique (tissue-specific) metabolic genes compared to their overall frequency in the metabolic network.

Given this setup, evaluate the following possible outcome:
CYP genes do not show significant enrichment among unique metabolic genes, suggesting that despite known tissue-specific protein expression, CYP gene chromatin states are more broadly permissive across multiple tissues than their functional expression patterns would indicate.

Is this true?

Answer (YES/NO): NO